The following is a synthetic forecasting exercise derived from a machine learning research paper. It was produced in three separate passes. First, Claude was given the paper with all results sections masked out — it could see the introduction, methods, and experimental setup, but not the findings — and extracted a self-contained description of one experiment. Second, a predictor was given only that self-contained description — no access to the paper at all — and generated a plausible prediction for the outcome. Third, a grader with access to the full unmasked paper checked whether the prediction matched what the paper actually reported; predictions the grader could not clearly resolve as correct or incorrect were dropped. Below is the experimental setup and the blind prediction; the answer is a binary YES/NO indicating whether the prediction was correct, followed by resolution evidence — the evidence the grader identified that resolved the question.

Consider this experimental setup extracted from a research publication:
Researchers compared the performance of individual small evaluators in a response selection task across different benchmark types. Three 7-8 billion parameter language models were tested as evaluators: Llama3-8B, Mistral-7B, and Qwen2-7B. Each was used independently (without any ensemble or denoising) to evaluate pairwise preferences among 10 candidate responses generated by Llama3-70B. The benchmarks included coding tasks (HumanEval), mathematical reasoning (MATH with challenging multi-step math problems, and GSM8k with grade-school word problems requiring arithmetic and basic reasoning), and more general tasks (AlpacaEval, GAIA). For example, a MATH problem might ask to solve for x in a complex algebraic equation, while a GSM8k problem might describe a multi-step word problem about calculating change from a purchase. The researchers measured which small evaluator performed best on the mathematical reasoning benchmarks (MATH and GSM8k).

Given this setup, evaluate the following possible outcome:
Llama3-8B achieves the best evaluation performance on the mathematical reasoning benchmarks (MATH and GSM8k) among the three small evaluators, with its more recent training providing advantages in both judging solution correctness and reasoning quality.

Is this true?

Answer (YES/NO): NO